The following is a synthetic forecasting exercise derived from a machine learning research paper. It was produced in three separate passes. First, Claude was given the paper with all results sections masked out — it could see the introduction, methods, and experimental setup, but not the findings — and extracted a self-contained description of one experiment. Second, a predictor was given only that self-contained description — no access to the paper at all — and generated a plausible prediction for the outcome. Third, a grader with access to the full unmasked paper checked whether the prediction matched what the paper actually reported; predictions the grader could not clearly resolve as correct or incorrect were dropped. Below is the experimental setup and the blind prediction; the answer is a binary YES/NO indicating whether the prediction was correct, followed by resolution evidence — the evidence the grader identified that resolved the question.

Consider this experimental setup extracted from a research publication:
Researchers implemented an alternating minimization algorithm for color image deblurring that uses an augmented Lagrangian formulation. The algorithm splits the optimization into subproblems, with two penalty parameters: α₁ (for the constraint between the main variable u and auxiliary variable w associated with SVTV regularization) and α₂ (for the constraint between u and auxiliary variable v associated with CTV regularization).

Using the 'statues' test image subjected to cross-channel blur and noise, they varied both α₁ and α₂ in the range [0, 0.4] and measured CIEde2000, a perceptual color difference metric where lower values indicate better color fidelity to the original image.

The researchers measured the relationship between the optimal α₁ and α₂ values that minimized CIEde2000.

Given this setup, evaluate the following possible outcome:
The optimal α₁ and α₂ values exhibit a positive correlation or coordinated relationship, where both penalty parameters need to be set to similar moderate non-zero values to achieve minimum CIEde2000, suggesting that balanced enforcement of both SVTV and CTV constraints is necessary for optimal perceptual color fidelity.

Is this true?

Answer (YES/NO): NO